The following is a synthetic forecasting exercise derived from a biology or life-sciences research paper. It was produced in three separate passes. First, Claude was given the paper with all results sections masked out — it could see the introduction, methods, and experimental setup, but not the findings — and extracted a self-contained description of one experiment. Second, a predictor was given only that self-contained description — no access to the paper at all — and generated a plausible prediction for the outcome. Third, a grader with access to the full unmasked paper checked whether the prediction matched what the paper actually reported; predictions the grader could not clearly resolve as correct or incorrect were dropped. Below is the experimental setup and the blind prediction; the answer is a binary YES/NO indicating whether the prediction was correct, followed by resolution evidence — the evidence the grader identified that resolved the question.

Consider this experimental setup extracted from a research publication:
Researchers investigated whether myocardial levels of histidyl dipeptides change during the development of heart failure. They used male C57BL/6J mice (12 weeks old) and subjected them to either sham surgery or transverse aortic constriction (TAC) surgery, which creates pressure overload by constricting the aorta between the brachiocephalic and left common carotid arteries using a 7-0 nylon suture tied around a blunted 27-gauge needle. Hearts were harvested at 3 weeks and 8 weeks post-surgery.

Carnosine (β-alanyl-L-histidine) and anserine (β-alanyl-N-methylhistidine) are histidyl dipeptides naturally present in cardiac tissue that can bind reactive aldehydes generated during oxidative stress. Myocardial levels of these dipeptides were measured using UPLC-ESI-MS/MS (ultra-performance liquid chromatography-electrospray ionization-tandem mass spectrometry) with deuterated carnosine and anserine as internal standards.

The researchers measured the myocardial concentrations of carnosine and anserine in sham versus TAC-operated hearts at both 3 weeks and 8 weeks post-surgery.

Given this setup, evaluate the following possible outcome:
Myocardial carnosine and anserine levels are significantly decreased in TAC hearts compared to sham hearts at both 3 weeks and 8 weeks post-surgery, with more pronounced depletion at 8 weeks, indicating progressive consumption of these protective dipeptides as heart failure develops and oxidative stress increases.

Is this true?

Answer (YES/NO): NO